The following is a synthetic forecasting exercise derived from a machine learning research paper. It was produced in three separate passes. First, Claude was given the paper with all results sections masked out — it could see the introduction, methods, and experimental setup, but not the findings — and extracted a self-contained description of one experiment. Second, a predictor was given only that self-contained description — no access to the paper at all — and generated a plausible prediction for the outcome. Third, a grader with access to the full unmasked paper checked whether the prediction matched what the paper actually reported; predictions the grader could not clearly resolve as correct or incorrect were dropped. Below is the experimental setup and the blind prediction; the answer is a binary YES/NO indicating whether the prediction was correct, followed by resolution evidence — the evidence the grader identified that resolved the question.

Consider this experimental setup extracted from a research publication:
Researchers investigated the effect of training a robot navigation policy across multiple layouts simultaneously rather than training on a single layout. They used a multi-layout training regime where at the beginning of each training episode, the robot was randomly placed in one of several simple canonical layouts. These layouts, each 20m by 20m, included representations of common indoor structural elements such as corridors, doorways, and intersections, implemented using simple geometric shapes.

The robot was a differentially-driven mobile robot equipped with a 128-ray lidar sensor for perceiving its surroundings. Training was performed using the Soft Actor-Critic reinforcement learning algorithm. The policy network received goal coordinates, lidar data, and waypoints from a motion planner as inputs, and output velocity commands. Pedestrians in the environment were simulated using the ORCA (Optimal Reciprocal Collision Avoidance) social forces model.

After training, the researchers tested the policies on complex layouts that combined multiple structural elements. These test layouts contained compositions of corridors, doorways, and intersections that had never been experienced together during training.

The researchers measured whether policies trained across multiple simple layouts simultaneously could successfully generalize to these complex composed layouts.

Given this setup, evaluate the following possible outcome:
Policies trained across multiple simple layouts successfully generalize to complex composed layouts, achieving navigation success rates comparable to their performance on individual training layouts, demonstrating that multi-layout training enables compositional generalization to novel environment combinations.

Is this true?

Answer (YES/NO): YES